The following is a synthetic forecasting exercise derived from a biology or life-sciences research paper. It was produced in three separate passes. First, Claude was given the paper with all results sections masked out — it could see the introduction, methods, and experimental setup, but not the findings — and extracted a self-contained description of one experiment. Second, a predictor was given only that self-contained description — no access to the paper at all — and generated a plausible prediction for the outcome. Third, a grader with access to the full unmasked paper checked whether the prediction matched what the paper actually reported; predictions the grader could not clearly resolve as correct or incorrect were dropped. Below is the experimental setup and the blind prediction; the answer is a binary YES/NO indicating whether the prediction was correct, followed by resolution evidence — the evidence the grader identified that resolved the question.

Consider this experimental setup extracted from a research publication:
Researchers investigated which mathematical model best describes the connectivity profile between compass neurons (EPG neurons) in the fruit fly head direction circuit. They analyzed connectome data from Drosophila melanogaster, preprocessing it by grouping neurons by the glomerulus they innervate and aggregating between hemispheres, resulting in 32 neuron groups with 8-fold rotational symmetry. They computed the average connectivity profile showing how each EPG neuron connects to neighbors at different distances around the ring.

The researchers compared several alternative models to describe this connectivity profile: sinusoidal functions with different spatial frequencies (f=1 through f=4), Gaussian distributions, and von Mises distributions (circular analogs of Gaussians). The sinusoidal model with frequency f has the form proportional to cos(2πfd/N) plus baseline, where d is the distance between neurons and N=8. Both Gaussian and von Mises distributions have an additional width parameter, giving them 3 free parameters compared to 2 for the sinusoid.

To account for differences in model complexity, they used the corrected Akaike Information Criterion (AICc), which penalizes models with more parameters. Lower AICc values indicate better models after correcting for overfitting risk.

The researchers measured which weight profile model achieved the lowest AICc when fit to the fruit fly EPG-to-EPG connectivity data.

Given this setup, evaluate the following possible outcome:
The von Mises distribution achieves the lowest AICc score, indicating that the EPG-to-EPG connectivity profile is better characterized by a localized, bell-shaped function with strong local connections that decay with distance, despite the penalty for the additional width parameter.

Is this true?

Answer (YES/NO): NO